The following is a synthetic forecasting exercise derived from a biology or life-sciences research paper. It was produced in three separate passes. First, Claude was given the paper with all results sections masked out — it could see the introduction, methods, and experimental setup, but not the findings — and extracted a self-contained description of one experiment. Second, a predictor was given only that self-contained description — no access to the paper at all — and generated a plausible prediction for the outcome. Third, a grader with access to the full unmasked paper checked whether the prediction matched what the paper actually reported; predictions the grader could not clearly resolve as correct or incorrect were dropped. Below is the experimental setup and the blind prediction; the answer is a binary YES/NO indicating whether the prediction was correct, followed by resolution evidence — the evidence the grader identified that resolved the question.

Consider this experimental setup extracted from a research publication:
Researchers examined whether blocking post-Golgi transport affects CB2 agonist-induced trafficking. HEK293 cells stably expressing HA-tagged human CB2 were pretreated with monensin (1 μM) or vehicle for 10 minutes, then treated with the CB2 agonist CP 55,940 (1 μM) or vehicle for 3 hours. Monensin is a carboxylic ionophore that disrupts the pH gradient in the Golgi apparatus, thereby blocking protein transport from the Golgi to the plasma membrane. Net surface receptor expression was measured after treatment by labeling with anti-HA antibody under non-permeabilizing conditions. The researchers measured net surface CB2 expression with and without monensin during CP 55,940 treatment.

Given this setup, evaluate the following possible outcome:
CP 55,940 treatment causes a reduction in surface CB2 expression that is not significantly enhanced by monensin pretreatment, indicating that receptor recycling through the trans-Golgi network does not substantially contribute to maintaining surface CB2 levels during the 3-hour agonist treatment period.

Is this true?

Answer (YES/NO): NO